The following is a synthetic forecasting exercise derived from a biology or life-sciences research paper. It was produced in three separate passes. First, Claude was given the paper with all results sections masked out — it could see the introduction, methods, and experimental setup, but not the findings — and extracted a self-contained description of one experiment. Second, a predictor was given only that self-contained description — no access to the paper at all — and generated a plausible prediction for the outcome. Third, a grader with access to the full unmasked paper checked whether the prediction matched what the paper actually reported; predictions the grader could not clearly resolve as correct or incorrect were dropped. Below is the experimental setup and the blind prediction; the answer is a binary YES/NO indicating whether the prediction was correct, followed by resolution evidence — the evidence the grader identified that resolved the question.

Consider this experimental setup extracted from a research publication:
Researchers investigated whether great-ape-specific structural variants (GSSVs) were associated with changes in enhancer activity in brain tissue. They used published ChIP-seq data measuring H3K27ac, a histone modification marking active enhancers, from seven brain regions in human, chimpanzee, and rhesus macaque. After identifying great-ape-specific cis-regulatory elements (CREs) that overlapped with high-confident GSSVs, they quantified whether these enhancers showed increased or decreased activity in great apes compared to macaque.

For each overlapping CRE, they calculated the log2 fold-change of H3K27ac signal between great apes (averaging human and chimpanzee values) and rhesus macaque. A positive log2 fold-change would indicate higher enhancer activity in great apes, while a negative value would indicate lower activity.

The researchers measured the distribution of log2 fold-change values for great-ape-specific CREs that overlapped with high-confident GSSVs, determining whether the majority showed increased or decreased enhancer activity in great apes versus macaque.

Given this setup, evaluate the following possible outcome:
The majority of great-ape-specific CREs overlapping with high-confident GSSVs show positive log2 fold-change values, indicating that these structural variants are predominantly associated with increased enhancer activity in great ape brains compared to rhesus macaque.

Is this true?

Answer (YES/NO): NO